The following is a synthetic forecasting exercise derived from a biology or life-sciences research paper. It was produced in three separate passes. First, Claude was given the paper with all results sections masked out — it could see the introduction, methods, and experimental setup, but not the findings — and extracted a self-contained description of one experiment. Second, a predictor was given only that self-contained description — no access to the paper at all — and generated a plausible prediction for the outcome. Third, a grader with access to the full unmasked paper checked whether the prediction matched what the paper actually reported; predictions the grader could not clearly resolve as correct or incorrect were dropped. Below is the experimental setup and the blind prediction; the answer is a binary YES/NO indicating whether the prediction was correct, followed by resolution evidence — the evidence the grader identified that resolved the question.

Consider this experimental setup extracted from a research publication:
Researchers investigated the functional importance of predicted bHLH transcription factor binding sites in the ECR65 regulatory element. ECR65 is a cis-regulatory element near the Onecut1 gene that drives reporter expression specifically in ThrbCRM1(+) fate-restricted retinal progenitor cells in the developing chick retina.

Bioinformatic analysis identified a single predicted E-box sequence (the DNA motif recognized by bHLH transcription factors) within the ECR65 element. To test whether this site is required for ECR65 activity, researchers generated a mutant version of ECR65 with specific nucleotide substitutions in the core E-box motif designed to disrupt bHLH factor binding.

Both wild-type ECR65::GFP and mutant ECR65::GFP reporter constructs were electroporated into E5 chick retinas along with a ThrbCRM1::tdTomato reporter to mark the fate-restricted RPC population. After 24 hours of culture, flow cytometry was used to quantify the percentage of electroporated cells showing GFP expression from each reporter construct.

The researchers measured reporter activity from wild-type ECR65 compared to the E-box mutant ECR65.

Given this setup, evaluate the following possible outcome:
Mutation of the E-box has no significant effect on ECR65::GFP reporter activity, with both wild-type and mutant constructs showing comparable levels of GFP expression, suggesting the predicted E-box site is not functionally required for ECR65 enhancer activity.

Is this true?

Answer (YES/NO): NO